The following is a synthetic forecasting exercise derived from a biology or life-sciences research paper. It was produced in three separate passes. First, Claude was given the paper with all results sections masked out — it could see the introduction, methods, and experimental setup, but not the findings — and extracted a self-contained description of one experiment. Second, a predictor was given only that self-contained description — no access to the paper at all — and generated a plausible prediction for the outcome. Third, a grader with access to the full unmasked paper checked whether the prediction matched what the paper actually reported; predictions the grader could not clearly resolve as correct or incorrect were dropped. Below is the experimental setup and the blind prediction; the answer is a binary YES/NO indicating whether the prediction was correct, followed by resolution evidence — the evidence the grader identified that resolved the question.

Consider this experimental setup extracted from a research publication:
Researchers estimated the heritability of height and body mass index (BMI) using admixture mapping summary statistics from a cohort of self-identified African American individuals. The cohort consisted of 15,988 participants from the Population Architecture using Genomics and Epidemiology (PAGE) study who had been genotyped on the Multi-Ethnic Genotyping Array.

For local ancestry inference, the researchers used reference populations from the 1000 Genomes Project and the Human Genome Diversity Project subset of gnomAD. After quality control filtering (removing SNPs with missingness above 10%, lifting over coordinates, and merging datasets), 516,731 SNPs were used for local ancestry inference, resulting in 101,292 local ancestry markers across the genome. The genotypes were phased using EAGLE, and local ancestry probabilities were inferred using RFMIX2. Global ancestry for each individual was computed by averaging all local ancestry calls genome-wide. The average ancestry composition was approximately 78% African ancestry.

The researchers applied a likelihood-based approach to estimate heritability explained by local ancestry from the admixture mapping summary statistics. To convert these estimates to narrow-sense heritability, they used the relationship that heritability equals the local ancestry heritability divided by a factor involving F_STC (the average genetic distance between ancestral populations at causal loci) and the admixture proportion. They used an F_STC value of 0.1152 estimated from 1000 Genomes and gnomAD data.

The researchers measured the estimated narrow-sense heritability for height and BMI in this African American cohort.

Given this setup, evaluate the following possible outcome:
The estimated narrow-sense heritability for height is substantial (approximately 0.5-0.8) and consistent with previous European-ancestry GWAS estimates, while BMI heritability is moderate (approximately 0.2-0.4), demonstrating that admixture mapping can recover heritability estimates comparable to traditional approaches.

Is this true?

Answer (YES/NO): NO